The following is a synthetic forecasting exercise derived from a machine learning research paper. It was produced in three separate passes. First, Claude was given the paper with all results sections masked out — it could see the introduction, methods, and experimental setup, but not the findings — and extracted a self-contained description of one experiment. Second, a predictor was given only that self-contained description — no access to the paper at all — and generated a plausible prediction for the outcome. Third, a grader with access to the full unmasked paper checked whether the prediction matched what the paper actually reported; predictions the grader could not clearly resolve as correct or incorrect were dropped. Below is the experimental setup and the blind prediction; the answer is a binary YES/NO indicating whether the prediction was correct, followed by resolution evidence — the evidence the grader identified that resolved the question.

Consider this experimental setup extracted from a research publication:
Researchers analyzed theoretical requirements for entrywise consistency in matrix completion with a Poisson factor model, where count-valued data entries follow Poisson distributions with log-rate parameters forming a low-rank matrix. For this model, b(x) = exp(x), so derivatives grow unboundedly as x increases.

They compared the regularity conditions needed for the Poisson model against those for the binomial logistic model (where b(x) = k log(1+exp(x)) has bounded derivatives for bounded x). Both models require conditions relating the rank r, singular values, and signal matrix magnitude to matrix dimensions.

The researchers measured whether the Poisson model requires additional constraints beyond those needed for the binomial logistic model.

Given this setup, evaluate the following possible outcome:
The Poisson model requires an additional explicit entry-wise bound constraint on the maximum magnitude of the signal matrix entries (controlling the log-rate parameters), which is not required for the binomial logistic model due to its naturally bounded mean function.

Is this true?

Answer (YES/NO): NO